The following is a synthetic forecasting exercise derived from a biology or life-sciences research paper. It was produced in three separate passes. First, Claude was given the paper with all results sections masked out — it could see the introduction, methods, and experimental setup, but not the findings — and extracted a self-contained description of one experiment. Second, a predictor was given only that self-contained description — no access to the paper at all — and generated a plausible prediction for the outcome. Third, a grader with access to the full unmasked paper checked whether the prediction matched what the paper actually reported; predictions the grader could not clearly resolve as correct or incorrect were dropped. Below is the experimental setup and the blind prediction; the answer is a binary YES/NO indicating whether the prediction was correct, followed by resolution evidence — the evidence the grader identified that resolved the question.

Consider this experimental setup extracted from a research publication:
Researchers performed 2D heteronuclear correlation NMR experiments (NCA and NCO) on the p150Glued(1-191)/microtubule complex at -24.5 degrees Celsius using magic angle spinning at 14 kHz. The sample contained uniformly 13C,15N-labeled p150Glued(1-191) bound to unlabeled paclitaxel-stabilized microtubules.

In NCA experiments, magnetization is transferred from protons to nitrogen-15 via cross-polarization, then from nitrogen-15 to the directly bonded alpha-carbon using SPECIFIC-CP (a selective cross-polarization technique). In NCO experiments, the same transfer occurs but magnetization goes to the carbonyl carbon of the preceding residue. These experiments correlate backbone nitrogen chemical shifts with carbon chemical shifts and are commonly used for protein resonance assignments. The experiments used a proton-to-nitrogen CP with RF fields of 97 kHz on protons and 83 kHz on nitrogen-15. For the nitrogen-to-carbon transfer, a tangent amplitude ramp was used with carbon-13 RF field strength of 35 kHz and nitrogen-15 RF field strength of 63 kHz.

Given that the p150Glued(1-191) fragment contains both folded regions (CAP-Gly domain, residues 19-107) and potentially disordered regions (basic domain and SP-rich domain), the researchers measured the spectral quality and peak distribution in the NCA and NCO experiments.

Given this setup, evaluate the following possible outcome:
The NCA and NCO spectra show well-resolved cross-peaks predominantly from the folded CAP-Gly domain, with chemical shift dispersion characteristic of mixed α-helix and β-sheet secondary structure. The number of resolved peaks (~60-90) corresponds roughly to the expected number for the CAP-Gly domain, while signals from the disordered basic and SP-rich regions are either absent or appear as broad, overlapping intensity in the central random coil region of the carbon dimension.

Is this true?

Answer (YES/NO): NO